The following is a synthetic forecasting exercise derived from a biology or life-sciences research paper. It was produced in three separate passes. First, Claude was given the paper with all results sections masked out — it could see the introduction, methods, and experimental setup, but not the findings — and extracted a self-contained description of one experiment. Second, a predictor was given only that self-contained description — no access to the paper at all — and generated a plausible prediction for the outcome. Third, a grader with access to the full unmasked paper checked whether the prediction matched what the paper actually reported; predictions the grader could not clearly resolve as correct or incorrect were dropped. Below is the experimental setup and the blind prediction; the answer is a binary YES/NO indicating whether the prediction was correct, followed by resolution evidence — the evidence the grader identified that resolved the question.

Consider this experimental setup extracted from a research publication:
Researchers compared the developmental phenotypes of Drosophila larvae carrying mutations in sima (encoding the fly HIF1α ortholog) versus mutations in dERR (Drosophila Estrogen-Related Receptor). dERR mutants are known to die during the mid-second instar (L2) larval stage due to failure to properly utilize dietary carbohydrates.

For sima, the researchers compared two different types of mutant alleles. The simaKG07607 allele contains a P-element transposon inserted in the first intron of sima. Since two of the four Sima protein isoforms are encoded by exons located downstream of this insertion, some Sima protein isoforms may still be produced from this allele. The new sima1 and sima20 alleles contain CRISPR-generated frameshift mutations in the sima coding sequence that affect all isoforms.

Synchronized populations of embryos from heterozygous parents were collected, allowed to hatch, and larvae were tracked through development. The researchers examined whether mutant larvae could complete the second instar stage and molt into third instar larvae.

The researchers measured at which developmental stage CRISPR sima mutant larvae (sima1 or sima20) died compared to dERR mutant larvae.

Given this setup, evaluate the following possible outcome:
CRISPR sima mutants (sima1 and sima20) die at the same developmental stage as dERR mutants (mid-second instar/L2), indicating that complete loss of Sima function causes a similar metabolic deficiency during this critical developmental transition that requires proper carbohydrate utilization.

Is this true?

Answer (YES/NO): YES